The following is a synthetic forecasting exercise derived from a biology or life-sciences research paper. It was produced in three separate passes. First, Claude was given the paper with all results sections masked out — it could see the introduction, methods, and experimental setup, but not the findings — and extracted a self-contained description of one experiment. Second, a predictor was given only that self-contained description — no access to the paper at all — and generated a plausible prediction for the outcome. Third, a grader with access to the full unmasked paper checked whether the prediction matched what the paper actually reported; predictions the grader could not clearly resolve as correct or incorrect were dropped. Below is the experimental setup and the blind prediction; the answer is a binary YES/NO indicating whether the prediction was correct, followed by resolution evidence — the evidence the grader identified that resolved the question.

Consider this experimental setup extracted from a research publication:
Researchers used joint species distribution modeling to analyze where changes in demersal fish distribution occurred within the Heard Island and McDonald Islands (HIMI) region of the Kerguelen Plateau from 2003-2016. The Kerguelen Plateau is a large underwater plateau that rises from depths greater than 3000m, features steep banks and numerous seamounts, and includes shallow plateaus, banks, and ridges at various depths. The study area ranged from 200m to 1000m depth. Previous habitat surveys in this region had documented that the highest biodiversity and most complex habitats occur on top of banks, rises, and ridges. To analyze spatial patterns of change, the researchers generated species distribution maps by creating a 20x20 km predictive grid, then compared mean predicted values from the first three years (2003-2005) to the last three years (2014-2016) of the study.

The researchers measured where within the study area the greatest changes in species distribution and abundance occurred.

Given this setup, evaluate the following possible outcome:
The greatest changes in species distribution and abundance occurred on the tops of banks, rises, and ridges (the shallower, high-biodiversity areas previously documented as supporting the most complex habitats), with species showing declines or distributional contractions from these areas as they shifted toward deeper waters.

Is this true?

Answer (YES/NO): NO